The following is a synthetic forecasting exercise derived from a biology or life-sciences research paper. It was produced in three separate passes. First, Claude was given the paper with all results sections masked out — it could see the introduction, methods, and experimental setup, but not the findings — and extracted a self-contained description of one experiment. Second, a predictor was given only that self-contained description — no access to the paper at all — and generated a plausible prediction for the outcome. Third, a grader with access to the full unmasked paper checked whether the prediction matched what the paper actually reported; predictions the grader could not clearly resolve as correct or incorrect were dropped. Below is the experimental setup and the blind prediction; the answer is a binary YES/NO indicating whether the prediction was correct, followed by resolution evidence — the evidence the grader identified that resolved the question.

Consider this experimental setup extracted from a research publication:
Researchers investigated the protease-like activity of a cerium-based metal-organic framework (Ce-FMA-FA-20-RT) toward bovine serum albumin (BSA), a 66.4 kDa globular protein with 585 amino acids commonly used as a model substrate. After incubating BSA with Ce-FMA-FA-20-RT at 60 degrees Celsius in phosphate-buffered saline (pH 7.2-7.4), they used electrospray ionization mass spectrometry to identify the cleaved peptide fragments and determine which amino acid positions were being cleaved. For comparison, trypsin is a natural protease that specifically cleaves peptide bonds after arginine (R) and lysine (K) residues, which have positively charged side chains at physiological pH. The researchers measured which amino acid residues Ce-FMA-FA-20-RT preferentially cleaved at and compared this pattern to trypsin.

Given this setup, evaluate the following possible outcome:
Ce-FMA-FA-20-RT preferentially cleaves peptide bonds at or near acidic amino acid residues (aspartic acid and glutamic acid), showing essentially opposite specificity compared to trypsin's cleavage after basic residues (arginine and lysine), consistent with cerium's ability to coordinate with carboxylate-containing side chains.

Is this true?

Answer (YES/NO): NO